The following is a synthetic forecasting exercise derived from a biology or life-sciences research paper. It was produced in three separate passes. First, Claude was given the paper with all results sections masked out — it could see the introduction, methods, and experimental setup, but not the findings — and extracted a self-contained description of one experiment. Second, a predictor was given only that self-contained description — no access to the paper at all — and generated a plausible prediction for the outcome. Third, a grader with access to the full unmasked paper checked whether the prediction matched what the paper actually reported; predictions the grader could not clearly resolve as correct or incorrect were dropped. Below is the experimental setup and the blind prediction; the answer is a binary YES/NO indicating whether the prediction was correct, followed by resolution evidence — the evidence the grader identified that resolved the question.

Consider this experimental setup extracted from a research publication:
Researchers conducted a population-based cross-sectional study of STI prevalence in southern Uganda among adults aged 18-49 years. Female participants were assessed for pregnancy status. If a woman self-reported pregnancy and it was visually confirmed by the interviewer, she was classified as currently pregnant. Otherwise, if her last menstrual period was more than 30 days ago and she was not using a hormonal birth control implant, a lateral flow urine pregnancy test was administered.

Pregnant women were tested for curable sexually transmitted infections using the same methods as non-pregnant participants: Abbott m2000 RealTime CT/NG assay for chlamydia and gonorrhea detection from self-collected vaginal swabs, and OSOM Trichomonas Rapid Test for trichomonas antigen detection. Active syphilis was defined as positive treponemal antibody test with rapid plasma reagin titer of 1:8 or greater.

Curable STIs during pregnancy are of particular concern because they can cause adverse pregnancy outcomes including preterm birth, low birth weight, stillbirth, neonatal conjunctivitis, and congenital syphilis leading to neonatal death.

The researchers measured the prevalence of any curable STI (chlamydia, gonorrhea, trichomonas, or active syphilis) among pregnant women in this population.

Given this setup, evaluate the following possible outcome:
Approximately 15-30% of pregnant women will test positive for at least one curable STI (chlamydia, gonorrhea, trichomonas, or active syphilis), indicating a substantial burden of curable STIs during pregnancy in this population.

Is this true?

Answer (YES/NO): NO